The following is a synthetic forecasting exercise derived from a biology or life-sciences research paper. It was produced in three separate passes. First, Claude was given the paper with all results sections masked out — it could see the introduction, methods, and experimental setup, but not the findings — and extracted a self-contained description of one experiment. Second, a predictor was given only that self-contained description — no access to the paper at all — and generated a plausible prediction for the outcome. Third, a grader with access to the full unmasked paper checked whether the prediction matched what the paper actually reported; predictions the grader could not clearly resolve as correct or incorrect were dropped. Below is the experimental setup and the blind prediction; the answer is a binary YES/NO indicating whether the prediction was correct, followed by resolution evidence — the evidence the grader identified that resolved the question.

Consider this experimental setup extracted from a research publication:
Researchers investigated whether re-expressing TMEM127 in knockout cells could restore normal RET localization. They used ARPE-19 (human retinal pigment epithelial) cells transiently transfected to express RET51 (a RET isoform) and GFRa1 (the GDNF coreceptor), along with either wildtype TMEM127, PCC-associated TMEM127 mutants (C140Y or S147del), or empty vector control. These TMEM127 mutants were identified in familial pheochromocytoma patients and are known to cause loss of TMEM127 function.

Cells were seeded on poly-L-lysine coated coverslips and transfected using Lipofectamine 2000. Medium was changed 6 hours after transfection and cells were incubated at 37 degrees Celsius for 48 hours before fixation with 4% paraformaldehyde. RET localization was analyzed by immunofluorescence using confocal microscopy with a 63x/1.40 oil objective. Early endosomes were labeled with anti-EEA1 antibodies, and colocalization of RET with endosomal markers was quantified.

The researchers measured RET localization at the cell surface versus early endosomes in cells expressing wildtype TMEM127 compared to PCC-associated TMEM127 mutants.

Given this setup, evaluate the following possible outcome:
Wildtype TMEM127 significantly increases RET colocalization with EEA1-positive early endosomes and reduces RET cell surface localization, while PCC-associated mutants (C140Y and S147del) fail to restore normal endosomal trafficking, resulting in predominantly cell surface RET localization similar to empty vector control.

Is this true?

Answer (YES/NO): NO